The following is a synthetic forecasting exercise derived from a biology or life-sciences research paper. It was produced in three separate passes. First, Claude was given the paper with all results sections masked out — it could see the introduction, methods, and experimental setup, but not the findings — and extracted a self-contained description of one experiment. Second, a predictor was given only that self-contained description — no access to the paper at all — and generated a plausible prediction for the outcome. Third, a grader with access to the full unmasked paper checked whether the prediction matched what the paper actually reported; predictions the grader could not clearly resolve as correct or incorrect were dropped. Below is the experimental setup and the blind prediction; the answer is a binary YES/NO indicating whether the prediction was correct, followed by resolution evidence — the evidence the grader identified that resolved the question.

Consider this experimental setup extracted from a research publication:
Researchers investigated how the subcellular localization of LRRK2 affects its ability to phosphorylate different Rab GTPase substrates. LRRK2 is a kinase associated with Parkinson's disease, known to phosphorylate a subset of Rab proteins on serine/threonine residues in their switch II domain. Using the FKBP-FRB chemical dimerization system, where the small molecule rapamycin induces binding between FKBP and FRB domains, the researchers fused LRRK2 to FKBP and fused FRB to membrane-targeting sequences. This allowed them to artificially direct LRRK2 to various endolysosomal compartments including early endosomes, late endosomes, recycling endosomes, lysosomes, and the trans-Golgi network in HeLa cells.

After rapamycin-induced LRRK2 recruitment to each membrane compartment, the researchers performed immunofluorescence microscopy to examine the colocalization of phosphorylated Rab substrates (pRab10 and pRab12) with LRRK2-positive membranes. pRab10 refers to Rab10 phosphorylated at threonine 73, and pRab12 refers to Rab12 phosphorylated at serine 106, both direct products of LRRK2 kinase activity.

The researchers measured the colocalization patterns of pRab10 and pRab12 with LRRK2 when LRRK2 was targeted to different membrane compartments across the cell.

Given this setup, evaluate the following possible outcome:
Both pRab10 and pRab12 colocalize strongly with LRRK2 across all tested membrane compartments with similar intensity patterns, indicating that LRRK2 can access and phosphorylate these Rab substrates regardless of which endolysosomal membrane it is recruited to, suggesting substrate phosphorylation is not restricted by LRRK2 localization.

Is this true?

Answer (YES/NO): NO